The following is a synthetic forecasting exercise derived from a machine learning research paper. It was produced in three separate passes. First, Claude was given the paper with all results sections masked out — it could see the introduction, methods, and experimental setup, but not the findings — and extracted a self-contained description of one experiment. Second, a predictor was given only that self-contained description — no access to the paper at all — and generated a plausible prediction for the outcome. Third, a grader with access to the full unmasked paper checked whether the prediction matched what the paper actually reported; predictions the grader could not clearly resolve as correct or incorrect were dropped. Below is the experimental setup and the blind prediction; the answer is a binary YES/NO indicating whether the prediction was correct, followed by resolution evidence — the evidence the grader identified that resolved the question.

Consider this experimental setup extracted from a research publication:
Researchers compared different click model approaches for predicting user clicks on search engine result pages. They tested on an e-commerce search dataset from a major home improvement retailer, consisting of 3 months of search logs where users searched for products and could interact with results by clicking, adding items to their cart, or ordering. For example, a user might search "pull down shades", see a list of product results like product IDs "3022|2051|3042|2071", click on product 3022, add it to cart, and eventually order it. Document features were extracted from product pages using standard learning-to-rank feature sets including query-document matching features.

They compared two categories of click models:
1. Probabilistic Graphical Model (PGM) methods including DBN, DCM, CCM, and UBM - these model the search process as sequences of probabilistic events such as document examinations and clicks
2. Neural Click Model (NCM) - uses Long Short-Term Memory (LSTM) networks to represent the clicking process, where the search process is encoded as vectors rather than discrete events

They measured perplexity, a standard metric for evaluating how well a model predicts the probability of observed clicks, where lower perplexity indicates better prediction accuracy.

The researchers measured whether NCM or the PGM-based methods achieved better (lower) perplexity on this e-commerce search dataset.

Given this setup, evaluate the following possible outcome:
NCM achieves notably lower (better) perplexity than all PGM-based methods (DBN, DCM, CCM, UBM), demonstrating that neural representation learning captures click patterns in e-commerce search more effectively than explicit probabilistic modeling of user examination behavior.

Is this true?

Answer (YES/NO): NO